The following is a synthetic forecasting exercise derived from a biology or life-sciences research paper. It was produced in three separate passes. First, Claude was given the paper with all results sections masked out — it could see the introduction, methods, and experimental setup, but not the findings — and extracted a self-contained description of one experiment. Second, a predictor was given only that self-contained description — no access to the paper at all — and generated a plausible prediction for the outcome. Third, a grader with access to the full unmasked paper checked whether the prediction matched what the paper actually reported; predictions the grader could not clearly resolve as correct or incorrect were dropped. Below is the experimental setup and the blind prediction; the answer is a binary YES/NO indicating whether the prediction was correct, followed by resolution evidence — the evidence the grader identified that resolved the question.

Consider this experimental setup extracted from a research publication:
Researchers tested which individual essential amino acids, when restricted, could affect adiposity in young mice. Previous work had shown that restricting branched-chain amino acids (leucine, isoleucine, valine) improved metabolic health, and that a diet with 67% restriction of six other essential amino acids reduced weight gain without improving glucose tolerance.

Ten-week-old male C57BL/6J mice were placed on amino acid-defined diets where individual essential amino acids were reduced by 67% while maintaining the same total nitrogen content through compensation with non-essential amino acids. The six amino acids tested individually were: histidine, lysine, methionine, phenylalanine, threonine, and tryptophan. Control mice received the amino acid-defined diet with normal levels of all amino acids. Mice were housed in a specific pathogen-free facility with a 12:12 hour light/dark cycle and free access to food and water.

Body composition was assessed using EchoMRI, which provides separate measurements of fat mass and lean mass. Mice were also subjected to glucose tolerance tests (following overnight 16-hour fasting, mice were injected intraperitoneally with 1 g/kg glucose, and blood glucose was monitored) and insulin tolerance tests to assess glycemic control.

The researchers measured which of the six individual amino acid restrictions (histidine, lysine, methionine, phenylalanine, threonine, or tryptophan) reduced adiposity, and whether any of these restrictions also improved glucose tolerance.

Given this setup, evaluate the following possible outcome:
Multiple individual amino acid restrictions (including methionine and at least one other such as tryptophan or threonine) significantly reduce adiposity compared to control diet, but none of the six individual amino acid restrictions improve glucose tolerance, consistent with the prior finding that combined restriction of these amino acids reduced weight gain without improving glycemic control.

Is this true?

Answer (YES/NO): NO